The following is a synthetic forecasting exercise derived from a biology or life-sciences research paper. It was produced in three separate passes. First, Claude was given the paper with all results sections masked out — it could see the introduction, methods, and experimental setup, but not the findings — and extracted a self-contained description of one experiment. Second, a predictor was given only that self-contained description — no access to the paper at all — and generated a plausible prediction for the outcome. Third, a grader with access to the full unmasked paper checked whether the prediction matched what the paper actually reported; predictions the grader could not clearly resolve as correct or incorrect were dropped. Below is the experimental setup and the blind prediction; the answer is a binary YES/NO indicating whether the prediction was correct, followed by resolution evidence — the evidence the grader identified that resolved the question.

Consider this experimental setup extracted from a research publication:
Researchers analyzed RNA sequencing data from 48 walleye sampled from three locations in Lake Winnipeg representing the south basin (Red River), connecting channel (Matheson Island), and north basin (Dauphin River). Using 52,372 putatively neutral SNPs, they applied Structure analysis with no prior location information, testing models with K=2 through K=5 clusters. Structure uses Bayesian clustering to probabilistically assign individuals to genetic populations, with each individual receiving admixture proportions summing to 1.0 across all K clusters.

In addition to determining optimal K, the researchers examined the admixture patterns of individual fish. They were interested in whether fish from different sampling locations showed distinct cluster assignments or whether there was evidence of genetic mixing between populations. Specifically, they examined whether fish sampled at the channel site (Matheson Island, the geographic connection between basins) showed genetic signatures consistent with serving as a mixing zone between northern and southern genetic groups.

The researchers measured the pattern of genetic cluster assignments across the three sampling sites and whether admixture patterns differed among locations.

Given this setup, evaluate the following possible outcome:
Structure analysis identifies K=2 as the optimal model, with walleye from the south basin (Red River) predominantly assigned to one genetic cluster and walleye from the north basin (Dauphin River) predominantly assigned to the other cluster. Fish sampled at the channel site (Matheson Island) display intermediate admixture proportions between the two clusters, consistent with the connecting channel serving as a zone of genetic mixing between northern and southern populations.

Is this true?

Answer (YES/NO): NO